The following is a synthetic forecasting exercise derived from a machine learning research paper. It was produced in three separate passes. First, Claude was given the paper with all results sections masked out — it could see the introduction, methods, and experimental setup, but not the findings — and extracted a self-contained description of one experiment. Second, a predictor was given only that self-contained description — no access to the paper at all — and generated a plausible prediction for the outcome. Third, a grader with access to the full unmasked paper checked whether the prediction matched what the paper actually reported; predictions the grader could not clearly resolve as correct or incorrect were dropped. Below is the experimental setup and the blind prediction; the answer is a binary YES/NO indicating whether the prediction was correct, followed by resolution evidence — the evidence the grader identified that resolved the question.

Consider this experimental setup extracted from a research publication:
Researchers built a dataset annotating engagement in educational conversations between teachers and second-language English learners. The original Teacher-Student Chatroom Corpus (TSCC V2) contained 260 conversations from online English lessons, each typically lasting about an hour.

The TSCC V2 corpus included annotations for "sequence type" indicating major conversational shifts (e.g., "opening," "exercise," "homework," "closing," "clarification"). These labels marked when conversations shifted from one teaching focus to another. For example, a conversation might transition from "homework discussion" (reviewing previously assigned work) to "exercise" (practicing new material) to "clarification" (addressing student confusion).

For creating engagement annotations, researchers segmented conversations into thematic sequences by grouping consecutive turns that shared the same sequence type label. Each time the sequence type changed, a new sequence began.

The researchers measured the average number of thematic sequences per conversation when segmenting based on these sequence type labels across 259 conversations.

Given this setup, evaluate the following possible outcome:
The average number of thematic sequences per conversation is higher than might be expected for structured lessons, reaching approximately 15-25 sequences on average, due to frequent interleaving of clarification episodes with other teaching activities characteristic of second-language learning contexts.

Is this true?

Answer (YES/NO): YES